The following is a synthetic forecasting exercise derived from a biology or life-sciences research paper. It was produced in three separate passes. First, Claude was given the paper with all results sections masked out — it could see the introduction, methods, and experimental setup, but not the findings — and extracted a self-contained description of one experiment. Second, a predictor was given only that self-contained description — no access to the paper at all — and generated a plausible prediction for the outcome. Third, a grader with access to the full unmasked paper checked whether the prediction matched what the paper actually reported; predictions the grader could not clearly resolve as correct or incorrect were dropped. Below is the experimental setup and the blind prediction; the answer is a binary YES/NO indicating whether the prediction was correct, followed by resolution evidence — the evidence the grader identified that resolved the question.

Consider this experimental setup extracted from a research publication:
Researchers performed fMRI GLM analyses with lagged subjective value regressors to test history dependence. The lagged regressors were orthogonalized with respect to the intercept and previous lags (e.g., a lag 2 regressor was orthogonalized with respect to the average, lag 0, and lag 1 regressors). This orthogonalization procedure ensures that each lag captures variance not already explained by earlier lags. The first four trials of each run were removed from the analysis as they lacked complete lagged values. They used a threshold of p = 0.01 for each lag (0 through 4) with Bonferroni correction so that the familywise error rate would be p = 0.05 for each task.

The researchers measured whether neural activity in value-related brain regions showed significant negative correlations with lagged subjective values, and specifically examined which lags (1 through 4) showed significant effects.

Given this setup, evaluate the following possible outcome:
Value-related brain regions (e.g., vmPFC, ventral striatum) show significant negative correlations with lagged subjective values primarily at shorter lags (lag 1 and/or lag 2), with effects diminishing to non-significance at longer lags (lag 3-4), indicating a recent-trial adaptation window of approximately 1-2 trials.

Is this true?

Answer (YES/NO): YES